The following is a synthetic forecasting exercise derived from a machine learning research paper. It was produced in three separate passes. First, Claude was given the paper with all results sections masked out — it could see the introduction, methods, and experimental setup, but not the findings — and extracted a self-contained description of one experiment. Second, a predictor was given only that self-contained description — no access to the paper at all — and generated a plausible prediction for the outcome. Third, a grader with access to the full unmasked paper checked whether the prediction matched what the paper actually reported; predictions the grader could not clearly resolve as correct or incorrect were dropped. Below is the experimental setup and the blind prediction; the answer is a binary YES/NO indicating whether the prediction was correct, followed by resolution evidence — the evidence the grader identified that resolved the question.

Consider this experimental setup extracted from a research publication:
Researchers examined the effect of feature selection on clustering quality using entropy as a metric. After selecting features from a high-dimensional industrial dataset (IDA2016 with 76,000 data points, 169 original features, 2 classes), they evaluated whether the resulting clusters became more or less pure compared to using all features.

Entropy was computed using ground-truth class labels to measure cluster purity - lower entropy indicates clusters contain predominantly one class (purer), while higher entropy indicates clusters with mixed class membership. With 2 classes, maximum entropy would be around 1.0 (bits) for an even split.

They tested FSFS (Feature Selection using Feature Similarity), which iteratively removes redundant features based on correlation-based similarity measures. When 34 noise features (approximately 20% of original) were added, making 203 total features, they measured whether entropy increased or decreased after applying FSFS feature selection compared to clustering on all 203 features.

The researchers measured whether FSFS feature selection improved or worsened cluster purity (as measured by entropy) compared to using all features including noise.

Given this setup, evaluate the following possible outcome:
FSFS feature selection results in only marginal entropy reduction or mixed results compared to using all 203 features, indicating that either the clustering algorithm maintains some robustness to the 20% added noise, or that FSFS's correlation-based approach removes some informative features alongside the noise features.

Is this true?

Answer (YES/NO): NO